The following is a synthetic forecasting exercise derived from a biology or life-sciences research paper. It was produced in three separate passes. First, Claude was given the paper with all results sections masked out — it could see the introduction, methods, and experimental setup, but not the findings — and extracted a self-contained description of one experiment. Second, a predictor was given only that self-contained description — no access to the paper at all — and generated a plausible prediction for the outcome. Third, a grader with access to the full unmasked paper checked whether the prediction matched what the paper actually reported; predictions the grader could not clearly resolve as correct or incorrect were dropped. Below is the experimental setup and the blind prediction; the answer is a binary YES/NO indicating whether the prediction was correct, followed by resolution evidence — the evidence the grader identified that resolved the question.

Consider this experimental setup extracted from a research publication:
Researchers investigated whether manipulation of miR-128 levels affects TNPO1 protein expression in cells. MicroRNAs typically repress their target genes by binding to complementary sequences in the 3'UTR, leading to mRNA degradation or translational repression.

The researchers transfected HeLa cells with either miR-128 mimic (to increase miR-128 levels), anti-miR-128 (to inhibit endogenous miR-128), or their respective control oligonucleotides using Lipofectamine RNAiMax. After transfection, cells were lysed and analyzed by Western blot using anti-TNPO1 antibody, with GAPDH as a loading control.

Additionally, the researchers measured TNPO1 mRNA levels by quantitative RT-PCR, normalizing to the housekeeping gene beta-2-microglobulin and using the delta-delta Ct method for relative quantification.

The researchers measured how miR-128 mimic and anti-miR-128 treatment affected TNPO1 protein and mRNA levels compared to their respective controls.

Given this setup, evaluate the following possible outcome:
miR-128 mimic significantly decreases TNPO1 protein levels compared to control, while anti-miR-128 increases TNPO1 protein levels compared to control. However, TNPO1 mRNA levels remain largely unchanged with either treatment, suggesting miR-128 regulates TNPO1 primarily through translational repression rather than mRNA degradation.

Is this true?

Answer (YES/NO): NO